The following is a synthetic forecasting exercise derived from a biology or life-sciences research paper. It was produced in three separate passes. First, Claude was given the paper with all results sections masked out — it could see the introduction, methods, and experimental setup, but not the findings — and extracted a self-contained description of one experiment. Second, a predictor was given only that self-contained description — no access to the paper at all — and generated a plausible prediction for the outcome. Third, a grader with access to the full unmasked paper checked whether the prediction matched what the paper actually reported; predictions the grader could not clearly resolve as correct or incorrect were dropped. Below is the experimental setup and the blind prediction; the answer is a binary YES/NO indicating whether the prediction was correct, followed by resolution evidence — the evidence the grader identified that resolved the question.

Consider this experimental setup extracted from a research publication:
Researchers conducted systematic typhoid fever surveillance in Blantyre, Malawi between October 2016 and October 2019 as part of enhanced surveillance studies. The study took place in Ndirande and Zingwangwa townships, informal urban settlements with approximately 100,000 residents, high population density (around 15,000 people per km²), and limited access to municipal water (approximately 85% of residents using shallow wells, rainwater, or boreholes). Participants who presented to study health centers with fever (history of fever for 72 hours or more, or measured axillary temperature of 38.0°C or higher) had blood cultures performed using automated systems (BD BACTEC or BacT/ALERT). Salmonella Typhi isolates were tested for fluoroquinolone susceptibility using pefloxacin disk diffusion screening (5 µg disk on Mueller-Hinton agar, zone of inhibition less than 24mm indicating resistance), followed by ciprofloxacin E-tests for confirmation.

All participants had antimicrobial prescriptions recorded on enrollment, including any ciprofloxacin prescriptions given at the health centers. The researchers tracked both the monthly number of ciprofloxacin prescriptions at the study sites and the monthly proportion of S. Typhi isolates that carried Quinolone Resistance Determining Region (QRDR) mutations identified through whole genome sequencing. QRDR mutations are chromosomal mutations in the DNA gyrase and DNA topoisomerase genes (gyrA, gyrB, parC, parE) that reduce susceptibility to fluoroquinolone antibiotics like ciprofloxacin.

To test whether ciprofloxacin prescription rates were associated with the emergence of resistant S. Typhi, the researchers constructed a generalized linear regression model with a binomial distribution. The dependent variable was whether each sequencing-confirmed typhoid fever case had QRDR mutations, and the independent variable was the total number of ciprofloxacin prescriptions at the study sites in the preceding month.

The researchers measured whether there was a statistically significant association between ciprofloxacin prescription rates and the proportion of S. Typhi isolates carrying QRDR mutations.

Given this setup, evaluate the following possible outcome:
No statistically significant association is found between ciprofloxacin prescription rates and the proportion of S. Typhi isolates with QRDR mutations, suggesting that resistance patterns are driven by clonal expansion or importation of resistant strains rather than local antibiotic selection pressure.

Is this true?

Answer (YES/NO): NO